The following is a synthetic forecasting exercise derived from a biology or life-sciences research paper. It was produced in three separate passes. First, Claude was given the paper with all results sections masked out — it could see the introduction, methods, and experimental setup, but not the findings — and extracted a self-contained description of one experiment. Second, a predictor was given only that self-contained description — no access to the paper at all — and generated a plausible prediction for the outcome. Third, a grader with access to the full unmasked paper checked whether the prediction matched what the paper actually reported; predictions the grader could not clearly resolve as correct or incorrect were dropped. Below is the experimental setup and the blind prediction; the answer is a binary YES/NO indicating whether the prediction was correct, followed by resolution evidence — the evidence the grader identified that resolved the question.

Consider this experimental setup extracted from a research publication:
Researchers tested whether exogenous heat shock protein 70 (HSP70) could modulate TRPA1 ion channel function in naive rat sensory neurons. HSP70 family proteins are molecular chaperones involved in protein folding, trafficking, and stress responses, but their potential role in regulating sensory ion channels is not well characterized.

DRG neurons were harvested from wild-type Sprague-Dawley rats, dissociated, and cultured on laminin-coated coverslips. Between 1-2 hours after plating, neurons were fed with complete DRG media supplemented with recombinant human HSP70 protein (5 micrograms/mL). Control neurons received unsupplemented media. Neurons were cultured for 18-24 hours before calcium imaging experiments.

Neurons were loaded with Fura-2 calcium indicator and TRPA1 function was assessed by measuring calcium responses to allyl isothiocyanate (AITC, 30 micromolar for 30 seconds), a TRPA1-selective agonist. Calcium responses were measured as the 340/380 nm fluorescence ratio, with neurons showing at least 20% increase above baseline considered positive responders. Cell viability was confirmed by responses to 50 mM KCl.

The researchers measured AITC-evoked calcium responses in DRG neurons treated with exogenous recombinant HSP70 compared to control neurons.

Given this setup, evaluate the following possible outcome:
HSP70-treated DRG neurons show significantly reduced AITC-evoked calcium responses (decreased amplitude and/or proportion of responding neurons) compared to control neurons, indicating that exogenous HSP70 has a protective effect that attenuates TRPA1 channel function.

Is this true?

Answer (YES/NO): YES